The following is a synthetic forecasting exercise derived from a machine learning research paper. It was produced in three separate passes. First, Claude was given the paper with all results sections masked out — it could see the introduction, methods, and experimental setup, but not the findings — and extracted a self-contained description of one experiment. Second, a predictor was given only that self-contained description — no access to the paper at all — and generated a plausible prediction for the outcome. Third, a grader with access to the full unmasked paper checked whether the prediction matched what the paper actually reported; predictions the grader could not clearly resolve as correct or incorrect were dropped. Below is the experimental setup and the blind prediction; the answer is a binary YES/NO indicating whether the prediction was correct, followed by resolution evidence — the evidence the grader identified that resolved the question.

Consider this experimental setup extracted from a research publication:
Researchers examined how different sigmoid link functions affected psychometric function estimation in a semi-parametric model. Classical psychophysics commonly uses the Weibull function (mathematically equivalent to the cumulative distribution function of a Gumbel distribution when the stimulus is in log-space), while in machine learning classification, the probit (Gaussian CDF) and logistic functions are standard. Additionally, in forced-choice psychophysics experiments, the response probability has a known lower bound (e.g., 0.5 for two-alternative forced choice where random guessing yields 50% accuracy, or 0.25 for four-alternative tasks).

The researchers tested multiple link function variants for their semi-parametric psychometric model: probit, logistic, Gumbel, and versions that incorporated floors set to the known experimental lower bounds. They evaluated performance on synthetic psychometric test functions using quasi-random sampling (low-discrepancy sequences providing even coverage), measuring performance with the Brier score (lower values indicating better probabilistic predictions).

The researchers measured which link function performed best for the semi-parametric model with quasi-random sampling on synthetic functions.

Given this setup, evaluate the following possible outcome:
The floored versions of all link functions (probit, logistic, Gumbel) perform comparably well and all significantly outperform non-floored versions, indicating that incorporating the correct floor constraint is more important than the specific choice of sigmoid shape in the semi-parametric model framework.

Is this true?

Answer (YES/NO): NO